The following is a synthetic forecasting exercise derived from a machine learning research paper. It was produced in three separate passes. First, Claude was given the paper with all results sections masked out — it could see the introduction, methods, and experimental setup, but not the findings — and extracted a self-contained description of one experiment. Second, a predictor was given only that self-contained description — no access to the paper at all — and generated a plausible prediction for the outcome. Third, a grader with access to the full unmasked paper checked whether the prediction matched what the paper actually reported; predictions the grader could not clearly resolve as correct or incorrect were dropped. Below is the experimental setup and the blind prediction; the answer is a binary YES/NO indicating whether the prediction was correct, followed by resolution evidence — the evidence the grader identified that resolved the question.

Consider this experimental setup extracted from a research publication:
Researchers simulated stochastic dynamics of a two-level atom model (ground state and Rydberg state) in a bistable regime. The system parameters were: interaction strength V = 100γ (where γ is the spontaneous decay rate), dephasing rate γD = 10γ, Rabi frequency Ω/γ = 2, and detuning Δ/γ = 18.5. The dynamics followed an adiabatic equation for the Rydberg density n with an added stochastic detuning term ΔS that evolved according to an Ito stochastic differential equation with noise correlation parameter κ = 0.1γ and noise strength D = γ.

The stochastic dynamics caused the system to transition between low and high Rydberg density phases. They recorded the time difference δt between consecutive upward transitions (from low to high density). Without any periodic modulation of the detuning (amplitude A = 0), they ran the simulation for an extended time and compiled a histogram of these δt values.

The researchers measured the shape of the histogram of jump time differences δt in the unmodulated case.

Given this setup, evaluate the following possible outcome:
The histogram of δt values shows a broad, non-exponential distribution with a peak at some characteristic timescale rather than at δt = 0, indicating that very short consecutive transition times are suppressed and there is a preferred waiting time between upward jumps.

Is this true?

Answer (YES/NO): YES